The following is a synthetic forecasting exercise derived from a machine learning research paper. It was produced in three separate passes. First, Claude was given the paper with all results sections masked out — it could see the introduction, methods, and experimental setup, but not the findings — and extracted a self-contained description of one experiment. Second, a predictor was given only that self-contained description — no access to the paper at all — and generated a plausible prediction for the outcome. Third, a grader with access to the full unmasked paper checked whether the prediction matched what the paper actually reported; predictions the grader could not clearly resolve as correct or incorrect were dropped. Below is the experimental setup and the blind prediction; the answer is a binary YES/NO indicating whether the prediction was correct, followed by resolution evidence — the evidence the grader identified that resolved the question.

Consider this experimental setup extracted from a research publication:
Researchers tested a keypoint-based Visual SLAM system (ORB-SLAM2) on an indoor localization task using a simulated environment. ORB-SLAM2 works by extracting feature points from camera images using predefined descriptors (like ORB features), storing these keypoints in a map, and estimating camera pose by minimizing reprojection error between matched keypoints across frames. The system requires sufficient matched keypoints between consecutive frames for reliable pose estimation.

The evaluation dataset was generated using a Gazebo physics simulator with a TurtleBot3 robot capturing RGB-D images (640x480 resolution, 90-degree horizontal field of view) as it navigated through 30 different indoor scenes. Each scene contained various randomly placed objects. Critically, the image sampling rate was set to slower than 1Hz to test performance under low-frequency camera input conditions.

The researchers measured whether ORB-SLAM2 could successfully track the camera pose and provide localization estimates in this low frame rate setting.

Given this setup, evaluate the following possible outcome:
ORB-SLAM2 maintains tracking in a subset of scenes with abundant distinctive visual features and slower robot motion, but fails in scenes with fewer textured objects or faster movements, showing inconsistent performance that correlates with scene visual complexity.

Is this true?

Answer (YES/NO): NO